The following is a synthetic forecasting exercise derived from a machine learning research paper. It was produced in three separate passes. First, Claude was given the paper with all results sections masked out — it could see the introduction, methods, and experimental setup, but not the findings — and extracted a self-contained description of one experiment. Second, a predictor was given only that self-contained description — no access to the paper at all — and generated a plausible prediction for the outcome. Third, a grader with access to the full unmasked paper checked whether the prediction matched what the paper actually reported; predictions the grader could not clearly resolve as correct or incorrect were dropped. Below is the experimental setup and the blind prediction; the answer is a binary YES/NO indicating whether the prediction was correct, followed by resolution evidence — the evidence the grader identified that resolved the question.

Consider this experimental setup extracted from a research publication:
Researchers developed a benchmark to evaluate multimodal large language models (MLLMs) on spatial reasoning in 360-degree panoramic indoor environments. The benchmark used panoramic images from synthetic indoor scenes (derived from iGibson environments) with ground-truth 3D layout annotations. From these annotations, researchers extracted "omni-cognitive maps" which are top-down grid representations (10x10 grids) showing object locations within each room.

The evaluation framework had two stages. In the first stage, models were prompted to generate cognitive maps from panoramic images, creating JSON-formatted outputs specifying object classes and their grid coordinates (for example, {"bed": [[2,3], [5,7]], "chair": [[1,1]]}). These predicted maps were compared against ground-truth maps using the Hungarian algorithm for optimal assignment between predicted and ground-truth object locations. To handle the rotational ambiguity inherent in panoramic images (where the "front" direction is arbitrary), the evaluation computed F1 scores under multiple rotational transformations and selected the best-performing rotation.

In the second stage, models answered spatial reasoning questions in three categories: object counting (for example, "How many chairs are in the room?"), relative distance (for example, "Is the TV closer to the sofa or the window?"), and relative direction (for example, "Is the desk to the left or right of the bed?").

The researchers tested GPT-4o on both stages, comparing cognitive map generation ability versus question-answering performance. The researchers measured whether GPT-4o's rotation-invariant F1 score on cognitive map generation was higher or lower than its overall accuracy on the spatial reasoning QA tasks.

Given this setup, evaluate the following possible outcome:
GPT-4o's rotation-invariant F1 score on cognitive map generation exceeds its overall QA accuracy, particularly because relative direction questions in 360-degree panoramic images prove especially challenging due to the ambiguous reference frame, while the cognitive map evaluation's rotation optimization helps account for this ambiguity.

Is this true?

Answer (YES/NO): NO